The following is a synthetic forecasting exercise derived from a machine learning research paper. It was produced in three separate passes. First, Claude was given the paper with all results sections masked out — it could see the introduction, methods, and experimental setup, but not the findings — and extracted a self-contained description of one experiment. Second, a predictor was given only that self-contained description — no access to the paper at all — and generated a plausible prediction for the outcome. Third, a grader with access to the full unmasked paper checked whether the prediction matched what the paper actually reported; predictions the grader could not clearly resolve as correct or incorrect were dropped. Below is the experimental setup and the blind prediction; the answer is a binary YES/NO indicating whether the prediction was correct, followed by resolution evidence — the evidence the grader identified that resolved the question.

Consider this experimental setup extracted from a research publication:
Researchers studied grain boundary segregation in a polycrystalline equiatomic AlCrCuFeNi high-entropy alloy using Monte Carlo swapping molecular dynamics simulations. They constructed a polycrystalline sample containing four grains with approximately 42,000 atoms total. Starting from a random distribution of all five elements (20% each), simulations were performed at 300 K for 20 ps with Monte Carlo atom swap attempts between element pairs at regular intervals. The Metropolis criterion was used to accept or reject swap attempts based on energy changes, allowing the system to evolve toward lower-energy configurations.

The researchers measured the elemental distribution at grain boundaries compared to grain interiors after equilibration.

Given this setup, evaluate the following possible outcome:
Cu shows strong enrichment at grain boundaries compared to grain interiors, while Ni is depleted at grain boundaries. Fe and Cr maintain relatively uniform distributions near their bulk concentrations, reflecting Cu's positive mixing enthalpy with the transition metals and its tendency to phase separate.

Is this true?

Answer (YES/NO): NO